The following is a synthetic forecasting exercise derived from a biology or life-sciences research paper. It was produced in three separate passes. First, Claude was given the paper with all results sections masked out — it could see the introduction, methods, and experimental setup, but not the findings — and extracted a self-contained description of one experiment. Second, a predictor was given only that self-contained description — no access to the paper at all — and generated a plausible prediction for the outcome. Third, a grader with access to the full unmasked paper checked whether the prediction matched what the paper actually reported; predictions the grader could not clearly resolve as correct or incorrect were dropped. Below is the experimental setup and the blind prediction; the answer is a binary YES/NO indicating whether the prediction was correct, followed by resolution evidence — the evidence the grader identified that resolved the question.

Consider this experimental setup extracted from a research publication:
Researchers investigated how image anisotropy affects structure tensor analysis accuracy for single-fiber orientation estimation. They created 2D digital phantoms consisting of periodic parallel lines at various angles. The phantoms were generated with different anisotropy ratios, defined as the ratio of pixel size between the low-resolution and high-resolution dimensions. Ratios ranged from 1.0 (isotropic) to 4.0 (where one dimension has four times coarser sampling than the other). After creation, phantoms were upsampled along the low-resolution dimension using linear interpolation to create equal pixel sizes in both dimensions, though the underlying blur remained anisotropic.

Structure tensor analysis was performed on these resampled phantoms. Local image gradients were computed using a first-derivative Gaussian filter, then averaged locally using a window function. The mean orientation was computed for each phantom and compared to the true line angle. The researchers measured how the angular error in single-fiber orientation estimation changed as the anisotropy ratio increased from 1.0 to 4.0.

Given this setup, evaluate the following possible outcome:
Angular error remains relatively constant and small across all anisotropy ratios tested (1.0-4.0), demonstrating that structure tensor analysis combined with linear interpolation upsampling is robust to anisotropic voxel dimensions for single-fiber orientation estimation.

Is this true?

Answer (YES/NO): NO